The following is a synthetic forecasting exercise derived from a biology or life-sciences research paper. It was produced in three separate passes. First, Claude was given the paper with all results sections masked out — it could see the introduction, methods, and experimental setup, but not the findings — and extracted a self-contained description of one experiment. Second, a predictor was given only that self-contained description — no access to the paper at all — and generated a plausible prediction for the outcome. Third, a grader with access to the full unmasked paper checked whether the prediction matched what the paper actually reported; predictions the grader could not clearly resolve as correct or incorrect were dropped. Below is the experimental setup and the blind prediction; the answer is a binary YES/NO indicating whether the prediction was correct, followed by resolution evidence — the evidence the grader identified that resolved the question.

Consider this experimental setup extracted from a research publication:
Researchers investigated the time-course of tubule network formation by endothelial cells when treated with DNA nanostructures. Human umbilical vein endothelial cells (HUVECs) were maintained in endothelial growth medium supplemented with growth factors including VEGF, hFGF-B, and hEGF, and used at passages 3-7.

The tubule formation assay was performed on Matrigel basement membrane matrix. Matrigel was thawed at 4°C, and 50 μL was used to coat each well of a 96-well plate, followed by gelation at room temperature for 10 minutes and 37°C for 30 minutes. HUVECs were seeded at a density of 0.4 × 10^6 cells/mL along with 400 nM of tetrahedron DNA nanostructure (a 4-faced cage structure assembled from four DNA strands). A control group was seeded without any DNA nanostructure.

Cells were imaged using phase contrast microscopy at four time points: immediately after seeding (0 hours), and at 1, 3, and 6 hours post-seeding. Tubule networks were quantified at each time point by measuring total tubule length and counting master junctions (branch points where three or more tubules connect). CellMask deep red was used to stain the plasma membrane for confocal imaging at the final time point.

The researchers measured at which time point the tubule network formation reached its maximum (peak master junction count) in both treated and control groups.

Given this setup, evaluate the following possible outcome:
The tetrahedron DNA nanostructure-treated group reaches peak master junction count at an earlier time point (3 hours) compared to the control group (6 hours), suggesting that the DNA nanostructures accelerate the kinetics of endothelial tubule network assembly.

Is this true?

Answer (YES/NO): NO